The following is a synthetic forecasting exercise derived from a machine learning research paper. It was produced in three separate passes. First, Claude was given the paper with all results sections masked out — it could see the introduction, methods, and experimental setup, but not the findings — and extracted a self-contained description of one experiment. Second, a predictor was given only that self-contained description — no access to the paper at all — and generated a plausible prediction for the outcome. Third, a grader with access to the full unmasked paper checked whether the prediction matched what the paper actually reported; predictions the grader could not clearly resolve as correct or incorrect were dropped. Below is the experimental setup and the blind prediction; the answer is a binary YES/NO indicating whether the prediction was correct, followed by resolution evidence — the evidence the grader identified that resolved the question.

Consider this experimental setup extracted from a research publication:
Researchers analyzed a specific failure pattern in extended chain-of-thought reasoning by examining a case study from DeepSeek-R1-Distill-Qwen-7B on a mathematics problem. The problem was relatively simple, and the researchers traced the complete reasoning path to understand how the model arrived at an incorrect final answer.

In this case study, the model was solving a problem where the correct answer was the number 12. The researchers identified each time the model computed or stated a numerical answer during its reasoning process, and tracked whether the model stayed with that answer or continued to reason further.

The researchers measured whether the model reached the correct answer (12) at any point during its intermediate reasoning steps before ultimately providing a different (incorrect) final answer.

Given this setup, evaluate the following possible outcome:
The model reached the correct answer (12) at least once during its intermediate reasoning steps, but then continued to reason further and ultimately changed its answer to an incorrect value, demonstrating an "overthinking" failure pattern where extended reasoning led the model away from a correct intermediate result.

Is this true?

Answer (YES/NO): YES